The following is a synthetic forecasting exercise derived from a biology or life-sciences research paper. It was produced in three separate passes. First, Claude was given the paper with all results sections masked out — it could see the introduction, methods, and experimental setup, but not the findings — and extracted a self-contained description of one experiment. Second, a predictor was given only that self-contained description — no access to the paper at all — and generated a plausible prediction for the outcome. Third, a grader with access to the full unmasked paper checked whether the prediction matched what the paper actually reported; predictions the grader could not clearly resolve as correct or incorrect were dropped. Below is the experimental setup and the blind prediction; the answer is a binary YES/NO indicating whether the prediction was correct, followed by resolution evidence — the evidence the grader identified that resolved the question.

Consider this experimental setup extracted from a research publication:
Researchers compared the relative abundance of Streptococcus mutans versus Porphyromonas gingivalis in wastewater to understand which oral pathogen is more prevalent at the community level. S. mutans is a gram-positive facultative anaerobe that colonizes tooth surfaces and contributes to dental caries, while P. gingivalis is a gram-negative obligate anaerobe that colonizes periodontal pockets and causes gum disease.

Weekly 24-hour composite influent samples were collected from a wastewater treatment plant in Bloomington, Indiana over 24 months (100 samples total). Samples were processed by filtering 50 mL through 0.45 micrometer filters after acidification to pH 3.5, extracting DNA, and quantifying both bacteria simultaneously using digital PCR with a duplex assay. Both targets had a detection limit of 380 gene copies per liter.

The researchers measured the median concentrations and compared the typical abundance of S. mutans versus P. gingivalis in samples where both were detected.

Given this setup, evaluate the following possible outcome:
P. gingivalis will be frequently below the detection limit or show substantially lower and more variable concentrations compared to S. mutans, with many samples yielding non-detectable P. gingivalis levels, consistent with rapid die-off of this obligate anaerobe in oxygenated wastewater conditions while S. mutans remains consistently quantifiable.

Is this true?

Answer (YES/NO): NO